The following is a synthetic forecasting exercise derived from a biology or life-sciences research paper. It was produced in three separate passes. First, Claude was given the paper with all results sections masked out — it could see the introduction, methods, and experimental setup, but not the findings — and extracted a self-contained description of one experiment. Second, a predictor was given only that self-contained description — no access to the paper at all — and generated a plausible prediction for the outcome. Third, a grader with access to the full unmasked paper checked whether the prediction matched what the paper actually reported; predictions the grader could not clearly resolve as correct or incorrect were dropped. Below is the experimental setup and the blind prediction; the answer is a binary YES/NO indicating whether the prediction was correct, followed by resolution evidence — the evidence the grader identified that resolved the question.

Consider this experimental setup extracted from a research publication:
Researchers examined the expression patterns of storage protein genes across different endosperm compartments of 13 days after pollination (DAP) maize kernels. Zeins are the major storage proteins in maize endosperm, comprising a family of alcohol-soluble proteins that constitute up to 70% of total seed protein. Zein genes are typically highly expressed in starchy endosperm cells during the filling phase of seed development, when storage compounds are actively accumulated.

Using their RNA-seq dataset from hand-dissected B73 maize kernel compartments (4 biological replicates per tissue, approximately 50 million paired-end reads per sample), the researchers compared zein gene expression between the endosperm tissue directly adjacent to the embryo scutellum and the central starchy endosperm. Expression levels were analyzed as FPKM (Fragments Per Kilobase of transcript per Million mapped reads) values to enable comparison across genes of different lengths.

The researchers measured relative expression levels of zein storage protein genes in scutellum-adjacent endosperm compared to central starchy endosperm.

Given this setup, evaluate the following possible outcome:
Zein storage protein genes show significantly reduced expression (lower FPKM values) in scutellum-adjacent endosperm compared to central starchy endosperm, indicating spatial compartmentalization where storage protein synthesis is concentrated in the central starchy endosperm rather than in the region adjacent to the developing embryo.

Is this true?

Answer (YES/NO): NO